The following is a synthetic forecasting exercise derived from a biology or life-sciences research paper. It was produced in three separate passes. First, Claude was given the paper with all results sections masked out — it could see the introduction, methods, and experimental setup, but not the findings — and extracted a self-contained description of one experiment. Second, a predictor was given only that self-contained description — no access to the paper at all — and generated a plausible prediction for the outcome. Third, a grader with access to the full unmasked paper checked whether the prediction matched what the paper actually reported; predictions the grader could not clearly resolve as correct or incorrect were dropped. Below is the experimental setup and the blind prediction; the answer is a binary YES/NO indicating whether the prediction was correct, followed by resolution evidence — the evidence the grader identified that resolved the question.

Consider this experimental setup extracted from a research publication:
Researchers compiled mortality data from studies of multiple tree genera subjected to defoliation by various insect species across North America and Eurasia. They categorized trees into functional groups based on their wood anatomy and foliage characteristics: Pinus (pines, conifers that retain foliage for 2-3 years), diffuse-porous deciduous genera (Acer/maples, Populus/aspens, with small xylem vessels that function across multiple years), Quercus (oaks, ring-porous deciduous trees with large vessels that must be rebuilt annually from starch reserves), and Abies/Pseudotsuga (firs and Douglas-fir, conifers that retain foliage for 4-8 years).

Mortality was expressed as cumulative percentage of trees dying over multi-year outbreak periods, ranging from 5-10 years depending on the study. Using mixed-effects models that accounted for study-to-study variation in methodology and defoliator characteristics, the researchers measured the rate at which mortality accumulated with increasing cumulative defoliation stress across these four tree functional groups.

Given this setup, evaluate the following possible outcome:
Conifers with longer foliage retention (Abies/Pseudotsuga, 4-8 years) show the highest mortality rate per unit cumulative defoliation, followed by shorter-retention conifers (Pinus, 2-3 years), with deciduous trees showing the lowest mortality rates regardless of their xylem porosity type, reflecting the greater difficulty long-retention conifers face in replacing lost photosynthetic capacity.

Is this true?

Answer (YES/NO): NO